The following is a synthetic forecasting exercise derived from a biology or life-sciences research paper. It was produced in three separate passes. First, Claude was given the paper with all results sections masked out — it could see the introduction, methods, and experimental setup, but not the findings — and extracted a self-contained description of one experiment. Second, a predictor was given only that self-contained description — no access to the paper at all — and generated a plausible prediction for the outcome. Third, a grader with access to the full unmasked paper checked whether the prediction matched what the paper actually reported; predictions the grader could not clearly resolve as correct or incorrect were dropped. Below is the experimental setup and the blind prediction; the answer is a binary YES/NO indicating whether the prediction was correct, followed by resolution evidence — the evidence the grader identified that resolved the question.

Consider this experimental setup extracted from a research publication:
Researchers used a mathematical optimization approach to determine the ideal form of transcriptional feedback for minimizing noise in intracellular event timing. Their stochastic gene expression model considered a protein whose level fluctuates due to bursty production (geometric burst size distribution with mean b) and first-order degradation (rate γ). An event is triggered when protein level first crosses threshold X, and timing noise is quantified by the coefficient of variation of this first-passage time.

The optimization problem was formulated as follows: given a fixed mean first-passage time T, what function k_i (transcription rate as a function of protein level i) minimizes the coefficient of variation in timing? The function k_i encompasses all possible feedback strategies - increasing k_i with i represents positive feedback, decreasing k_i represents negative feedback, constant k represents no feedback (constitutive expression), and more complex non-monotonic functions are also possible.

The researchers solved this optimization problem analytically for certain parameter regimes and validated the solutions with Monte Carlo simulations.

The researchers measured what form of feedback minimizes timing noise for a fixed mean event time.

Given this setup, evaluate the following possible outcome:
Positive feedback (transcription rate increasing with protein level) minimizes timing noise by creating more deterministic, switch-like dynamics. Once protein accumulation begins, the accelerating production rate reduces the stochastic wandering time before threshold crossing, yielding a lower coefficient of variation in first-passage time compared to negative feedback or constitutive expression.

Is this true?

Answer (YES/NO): NO